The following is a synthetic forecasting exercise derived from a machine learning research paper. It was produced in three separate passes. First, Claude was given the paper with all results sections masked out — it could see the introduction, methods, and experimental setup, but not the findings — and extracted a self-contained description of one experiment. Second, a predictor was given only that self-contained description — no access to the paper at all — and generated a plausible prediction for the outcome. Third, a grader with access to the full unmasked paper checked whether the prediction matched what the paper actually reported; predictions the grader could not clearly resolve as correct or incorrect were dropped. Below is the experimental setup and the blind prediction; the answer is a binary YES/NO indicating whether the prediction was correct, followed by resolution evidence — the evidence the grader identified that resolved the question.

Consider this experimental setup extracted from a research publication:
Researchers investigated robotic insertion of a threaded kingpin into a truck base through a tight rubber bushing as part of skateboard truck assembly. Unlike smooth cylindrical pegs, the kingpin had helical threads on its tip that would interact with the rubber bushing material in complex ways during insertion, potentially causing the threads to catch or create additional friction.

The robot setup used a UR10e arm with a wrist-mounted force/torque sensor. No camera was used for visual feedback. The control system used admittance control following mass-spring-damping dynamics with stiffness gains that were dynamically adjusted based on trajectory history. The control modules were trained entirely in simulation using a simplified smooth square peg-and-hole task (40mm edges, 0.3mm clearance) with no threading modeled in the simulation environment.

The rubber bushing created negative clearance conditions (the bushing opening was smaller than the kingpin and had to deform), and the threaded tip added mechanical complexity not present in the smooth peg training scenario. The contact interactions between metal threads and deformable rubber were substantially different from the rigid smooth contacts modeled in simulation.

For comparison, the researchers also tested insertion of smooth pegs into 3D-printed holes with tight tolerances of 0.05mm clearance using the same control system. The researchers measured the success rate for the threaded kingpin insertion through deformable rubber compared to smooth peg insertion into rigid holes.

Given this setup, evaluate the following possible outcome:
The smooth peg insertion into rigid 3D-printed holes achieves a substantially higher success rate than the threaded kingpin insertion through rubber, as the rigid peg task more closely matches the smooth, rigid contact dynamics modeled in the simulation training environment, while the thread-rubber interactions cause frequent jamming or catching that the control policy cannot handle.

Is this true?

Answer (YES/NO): NO